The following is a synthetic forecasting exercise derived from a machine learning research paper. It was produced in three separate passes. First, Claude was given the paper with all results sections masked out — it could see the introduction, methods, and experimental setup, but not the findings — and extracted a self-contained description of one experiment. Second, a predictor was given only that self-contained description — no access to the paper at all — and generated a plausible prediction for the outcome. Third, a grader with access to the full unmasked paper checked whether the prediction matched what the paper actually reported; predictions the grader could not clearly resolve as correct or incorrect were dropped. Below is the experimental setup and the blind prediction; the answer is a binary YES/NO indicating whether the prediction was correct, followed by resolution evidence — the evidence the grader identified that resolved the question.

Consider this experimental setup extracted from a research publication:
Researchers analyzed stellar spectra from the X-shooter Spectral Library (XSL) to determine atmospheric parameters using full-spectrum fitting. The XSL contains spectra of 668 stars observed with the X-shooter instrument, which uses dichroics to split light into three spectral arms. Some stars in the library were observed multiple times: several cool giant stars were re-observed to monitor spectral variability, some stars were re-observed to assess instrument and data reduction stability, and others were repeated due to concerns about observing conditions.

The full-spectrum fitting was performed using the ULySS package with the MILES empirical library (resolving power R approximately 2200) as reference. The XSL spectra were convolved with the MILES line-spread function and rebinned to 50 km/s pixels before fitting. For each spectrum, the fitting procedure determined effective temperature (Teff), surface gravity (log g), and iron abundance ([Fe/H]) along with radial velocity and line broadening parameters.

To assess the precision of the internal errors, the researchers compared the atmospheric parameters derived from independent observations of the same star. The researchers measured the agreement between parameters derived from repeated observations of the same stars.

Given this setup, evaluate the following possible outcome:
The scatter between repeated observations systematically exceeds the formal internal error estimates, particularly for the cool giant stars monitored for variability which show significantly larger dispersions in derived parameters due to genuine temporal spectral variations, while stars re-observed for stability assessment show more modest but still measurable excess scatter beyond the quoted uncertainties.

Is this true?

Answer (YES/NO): NO